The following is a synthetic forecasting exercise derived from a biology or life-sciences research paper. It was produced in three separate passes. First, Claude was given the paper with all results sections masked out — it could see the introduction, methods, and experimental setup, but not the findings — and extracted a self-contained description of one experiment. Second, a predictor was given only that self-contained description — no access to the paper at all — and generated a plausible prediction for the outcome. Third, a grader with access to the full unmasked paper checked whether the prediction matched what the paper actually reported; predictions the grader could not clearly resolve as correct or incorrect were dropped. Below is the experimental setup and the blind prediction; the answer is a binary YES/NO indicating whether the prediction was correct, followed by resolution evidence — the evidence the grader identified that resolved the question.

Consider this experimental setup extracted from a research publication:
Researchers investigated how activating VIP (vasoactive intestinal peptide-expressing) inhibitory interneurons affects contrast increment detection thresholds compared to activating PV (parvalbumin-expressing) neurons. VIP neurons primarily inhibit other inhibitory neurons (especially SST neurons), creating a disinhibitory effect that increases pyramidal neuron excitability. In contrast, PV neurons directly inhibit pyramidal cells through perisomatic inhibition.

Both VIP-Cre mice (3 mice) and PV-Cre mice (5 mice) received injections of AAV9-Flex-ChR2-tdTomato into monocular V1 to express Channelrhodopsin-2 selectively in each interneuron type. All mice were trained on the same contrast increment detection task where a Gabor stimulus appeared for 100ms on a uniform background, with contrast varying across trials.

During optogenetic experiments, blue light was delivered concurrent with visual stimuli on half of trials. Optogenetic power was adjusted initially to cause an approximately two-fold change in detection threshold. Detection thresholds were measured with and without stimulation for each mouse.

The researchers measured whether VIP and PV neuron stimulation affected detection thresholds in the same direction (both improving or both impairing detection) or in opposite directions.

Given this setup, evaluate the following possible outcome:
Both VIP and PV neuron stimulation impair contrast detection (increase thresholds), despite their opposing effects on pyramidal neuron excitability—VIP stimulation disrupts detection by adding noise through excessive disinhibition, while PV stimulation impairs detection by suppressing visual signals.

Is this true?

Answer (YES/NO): NO